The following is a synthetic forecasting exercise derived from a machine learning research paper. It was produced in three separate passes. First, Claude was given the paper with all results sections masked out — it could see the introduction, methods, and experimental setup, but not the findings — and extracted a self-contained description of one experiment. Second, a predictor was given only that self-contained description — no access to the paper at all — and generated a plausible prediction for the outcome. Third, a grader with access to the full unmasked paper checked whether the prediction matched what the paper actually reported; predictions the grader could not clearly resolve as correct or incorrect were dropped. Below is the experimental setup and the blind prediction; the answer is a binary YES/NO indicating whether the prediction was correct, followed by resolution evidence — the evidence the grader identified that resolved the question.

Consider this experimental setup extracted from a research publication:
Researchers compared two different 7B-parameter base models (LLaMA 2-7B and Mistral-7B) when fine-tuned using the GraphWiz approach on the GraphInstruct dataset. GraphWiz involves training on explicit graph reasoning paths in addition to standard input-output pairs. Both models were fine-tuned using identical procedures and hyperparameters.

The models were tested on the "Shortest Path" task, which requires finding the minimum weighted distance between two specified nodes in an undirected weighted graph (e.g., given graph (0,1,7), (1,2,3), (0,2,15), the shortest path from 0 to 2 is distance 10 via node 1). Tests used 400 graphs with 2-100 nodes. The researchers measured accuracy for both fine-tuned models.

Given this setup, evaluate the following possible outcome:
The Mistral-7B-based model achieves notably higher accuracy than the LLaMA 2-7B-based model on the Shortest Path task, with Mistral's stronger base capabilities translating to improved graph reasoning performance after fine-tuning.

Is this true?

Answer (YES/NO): NO